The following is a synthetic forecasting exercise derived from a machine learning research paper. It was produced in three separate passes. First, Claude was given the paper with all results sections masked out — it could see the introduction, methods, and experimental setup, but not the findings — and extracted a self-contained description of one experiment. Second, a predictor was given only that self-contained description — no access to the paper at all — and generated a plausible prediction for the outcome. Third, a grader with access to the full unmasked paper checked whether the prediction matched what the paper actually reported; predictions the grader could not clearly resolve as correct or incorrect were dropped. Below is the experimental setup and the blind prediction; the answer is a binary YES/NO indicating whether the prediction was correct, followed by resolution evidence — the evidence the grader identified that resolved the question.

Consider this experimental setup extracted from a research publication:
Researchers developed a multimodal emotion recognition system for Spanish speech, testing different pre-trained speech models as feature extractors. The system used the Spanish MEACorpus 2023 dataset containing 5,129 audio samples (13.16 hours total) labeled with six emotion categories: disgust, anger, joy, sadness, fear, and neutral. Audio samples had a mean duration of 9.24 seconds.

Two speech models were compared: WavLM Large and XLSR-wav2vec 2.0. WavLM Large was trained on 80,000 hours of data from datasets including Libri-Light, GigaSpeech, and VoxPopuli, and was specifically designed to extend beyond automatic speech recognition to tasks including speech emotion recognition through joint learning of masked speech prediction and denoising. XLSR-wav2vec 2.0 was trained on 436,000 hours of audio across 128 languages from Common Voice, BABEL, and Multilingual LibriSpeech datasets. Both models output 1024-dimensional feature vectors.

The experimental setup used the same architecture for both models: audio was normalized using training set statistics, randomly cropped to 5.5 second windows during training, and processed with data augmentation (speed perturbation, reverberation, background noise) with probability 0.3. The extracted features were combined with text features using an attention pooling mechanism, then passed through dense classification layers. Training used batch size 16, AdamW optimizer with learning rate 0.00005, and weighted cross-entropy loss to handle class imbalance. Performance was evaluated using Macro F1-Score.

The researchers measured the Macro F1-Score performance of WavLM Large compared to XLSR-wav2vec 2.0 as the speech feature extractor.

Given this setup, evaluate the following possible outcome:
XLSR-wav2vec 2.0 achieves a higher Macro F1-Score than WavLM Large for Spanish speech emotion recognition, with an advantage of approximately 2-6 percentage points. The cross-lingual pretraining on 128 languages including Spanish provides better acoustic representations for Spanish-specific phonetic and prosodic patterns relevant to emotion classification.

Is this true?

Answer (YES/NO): NO